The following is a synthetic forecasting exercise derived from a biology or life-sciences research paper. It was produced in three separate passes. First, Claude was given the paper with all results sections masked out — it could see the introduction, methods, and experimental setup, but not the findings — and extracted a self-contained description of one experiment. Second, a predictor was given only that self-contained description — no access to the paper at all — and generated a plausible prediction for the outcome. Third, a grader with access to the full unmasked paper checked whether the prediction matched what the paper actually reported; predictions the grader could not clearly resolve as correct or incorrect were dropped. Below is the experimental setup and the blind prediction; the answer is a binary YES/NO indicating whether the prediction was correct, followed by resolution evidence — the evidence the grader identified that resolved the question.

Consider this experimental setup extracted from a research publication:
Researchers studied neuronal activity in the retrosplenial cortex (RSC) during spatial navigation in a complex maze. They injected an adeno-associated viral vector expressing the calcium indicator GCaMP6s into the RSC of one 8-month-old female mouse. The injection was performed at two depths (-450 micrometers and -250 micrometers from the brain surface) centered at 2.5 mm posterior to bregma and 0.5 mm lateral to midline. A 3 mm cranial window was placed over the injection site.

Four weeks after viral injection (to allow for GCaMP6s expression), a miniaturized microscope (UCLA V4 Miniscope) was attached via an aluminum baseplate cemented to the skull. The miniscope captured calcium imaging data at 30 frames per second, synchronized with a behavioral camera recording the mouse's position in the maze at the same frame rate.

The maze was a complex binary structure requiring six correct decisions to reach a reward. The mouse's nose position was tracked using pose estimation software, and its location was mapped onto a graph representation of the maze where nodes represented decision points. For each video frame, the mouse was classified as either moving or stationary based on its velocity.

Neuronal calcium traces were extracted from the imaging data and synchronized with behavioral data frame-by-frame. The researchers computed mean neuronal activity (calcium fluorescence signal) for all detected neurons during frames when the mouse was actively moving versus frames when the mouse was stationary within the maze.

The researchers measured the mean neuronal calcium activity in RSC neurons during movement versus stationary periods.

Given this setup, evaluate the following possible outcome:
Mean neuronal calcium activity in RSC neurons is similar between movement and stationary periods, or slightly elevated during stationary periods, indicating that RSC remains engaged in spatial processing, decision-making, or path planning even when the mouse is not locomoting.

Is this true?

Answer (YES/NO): NO